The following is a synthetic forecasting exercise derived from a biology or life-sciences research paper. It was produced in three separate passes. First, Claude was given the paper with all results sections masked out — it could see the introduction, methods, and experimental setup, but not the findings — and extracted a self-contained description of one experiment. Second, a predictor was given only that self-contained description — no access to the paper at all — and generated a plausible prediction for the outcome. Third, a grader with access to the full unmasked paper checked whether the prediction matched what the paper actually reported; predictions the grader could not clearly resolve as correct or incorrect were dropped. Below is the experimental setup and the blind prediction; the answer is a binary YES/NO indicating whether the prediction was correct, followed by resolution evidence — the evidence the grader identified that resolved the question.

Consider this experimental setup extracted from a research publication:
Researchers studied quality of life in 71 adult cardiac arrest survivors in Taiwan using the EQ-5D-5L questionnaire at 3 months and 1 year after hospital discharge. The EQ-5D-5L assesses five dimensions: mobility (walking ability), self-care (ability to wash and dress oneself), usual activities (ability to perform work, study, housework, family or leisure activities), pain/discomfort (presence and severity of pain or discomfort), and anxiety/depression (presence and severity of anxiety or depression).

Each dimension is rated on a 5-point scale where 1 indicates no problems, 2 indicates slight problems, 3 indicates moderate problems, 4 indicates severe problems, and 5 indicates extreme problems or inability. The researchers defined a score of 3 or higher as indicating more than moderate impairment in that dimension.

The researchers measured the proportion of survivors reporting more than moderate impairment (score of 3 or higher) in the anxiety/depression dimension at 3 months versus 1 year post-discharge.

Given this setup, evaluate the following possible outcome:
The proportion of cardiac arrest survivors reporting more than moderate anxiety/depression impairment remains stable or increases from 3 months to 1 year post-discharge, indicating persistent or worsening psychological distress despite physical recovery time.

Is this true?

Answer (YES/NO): YES